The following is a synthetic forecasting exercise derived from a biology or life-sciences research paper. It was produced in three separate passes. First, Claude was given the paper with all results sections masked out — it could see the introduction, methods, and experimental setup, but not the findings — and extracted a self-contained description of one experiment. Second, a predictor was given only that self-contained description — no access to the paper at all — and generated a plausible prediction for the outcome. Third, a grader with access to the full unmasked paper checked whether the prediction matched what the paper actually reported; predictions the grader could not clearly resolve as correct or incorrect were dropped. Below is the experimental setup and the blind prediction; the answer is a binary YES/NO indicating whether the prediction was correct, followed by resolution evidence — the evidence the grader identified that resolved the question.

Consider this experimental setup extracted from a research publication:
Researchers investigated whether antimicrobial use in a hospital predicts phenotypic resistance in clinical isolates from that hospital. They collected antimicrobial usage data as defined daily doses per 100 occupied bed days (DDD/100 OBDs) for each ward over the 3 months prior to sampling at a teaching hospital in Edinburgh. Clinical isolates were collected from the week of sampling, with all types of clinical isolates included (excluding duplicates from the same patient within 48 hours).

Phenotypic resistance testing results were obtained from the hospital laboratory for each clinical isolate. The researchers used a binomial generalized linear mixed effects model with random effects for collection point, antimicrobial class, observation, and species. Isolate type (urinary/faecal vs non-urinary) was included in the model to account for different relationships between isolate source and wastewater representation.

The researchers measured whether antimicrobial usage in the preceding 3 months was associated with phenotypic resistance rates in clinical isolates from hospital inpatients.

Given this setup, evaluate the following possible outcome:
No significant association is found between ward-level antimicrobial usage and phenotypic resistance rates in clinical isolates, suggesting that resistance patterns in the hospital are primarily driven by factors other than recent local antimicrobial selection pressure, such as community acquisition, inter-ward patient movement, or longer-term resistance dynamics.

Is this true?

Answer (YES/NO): YES